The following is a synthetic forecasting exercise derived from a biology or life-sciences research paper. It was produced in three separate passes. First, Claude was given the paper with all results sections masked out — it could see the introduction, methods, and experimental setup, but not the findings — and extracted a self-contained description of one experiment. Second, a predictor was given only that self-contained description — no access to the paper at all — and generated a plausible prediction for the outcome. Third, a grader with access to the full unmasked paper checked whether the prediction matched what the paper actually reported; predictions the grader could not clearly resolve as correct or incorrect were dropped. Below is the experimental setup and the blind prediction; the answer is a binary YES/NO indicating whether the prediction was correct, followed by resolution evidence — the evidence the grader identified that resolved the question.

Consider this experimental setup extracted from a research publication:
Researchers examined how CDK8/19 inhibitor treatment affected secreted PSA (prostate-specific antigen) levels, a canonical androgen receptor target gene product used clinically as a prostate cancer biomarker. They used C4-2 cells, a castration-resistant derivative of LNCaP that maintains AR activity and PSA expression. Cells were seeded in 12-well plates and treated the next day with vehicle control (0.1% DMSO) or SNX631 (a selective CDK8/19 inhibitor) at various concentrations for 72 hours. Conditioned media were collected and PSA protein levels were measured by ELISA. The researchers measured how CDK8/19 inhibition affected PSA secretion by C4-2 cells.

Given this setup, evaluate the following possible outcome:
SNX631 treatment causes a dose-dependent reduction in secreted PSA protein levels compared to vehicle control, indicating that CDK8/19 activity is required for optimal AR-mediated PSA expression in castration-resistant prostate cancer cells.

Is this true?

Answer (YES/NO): YES